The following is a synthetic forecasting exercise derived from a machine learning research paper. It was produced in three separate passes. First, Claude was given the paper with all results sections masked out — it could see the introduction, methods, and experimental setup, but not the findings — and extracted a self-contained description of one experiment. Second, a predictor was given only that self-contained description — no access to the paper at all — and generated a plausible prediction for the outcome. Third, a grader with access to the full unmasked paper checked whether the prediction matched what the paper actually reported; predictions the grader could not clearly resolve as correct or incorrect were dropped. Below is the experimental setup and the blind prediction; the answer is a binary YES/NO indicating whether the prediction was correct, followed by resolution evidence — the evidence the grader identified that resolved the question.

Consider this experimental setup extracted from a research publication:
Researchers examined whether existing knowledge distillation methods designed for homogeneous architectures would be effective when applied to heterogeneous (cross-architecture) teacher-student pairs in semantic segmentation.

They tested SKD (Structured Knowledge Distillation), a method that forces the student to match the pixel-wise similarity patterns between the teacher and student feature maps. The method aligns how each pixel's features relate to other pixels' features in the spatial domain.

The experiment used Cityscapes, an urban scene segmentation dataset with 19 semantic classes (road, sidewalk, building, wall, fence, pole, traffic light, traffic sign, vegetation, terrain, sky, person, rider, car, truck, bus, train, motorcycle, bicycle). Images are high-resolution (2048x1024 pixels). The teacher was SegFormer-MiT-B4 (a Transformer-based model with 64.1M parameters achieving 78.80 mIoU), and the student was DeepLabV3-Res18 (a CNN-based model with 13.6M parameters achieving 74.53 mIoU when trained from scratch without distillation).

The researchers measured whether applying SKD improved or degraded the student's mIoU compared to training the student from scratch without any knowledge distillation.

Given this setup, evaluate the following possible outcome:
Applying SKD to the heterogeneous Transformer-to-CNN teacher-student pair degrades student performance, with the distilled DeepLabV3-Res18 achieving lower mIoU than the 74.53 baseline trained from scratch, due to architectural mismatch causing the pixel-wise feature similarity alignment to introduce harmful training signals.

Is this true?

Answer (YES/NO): YES